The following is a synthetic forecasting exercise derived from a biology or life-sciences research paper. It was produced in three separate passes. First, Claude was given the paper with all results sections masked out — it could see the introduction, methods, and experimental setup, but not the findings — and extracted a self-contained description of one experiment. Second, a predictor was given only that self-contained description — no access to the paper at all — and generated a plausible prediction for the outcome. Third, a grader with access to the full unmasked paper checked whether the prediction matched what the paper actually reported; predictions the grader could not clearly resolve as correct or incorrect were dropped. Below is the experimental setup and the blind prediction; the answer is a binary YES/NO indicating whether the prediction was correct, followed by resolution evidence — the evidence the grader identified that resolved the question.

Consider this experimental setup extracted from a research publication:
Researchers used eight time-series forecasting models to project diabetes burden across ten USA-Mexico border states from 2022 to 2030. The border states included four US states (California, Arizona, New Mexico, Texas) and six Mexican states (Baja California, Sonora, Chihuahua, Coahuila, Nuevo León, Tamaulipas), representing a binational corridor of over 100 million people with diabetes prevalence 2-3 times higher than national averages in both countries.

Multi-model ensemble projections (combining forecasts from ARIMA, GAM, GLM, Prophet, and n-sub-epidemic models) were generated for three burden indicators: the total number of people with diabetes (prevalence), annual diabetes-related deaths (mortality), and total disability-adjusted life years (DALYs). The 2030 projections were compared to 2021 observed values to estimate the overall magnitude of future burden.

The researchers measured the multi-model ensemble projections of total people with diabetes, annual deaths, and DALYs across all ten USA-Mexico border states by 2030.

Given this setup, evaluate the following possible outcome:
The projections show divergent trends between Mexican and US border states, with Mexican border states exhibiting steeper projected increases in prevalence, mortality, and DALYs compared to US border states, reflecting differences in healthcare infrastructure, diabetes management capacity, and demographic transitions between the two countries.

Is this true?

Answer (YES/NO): NO